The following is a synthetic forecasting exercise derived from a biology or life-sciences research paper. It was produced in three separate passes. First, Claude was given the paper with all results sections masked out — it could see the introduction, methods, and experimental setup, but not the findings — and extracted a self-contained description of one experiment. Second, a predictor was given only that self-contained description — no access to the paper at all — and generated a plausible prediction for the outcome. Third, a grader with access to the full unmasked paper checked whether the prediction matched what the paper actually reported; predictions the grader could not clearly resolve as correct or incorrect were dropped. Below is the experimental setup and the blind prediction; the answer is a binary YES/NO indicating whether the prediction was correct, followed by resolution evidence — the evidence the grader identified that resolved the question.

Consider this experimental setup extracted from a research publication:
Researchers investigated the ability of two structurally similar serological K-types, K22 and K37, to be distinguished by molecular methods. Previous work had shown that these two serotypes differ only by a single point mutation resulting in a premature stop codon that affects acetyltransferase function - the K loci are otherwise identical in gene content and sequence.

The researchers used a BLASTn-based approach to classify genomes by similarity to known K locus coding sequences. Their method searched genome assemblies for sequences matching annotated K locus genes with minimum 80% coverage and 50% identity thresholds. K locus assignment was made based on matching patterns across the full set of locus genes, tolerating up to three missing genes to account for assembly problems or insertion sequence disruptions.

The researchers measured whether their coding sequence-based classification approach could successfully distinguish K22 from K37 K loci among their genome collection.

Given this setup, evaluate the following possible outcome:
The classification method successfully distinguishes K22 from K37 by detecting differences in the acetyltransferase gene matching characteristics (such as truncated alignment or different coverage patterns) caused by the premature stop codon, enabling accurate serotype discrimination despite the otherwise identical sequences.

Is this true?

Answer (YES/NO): NO